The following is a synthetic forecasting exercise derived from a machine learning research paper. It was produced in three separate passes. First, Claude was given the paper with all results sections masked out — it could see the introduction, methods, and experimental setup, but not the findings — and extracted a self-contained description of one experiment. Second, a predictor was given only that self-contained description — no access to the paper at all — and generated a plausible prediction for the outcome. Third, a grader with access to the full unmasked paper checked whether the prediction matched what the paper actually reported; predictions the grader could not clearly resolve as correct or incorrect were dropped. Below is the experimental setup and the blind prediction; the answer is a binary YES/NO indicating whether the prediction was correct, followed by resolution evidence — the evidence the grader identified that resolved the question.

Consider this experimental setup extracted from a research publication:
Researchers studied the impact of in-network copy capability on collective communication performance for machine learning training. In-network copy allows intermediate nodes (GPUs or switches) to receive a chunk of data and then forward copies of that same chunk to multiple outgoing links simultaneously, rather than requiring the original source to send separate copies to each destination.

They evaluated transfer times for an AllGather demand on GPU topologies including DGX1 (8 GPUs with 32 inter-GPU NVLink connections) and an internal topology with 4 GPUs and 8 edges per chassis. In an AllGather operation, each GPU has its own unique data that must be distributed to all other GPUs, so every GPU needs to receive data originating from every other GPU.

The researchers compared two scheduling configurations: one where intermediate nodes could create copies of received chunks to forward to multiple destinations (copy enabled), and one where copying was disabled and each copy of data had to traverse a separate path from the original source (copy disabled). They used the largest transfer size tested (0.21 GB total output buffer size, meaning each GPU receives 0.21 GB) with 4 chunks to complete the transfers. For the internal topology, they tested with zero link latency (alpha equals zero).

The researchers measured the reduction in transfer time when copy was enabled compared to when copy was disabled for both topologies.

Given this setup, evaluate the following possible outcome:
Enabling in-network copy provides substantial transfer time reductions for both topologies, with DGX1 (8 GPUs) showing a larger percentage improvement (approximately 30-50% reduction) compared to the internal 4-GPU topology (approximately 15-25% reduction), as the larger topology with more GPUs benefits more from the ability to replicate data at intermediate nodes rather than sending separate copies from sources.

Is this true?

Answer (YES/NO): NO